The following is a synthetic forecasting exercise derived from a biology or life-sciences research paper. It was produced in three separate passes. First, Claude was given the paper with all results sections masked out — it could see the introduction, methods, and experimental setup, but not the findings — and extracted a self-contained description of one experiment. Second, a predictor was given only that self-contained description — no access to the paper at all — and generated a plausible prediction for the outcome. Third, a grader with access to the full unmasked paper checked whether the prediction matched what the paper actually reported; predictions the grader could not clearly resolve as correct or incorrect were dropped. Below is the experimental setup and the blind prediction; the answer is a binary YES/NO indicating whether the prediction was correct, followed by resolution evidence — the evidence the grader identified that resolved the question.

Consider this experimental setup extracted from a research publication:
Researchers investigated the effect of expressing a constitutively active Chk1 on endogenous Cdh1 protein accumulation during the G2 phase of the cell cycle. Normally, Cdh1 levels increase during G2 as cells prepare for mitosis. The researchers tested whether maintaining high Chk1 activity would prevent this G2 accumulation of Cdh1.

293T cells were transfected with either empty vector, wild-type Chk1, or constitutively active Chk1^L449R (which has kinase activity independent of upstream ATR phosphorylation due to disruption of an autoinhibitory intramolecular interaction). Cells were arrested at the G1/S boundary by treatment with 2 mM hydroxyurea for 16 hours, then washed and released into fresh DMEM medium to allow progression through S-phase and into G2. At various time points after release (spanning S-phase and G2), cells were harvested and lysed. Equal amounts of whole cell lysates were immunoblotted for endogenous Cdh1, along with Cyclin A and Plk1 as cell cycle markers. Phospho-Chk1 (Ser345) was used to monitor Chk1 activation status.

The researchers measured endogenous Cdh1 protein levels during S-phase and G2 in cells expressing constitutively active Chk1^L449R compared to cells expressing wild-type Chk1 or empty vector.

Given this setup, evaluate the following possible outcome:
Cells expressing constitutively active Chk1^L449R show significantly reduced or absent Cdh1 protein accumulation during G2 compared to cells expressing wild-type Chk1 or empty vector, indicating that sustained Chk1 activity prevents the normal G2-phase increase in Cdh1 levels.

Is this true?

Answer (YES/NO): YES